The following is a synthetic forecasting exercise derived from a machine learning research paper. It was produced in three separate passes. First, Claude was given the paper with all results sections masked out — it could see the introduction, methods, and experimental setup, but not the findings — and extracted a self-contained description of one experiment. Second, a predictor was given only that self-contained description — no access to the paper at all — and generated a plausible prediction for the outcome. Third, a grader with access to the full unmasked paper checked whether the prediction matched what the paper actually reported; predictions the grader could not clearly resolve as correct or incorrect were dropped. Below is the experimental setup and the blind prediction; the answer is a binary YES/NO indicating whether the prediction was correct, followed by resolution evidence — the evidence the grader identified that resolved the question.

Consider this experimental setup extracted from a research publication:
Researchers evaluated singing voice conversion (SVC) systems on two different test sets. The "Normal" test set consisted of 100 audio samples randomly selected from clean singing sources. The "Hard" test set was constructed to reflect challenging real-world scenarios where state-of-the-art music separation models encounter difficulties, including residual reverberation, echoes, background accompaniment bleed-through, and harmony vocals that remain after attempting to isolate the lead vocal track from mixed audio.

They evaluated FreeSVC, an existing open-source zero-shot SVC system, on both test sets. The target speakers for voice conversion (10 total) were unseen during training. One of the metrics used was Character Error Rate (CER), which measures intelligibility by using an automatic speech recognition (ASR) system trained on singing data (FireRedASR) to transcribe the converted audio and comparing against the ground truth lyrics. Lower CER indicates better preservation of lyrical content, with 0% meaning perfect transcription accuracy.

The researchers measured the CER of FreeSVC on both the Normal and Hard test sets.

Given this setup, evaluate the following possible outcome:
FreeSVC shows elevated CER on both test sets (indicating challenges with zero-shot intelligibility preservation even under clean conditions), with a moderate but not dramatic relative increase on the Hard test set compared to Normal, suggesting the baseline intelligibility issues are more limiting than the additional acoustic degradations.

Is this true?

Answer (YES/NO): NO